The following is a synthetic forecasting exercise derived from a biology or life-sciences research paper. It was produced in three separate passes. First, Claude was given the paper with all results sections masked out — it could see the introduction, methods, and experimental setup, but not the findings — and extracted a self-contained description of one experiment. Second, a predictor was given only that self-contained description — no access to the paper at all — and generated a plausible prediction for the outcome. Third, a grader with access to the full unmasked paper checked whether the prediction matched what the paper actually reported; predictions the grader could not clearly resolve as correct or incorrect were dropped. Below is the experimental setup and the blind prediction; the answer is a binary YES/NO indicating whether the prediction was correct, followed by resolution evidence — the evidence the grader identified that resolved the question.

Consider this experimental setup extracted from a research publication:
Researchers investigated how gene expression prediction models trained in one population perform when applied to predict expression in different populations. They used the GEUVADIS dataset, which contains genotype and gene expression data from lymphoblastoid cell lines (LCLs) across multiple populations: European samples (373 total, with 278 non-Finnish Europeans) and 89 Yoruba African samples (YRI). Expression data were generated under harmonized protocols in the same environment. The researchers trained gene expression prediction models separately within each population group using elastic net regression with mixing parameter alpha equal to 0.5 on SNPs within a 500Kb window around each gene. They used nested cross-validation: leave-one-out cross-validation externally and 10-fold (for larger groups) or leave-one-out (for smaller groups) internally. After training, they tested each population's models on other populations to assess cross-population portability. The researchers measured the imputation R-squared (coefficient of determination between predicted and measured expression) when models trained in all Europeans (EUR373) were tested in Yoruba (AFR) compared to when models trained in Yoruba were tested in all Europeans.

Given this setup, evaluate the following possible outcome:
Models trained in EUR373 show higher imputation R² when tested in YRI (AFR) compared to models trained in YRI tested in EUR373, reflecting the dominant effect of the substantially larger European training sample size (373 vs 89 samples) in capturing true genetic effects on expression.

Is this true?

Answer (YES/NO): YES